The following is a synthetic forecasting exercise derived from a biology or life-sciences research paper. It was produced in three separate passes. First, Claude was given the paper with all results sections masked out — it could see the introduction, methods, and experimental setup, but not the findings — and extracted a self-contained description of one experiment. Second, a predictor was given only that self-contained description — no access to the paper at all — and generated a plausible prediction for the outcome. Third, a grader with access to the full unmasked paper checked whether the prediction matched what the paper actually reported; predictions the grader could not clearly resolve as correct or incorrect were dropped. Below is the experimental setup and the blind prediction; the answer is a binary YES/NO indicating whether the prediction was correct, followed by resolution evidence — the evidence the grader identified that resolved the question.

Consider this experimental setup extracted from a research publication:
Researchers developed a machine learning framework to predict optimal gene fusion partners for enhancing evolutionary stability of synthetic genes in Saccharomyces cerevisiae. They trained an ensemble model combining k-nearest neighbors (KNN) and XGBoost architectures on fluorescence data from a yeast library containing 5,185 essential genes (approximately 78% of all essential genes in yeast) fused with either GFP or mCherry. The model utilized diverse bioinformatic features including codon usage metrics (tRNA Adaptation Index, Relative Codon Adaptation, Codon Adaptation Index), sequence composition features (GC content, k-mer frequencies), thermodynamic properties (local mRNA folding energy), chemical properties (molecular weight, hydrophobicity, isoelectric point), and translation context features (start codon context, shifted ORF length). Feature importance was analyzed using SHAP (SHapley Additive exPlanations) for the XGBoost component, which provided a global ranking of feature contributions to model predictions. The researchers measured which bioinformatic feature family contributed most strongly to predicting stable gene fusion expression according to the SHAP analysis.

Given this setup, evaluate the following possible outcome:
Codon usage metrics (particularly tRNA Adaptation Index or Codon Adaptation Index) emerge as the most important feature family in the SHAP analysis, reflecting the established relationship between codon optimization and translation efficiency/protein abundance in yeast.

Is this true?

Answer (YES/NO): YES